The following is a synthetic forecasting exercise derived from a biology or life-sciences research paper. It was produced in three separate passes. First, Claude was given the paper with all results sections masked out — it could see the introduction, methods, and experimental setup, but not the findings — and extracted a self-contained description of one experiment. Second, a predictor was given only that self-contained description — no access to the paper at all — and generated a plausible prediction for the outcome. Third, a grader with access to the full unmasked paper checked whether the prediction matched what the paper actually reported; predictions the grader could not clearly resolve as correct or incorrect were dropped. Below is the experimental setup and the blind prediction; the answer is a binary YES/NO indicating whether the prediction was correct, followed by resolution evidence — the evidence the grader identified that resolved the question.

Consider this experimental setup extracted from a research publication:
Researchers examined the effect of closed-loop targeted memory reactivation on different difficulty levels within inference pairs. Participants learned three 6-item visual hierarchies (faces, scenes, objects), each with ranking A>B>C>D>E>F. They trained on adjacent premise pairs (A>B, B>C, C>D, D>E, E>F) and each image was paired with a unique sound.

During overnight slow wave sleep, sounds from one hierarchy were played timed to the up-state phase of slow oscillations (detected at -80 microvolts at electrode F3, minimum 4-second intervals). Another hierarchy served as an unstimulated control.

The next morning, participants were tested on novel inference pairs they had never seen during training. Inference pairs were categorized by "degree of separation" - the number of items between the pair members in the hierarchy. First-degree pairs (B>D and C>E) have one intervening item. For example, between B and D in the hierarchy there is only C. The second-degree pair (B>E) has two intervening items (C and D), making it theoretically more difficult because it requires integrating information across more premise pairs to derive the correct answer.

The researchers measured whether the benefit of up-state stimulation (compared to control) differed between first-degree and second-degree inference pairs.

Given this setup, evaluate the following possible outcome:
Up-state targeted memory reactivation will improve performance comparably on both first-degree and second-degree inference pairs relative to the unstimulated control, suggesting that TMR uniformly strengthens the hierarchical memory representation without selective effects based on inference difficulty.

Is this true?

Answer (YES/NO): NO